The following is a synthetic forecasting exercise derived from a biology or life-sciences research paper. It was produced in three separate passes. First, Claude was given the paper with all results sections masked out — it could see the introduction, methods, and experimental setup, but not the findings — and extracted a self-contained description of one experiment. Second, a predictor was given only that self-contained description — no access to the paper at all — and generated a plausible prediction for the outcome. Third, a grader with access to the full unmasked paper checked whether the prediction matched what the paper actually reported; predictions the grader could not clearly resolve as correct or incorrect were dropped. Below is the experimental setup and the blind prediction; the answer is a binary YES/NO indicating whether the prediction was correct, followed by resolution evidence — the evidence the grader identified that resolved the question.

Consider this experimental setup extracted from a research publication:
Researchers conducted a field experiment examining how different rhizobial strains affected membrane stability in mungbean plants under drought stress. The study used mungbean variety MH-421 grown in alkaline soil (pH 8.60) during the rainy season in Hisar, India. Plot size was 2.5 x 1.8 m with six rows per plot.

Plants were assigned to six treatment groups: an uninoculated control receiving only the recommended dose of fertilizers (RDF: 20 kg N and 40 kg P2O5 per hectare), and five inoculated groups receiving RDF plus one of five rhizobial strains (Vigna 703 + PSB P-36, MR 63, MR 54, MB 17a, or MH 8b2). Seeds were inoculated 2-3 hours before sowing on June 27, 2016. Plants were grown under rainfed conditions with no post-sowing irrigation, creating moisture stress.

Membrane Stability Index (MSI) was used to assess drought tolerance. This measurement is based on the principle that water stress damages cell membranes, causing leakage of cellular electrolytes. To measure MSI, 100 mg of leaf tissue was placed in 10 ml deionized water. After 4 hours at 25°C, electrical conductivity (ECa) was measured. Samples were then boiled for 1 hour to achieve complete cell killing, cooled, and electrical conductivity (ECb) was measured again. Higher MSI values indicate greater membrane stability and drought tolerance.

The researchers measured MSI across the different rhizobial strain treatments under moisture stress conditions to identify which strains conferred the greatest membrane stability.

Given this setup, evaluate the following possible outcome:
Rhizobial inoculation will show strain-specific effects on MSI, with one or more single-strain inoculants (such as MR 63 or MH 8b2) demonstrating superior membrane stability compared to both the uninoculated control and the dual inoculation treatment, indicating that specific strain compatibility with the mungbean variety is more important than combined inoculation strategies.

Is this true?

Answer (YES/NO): YES